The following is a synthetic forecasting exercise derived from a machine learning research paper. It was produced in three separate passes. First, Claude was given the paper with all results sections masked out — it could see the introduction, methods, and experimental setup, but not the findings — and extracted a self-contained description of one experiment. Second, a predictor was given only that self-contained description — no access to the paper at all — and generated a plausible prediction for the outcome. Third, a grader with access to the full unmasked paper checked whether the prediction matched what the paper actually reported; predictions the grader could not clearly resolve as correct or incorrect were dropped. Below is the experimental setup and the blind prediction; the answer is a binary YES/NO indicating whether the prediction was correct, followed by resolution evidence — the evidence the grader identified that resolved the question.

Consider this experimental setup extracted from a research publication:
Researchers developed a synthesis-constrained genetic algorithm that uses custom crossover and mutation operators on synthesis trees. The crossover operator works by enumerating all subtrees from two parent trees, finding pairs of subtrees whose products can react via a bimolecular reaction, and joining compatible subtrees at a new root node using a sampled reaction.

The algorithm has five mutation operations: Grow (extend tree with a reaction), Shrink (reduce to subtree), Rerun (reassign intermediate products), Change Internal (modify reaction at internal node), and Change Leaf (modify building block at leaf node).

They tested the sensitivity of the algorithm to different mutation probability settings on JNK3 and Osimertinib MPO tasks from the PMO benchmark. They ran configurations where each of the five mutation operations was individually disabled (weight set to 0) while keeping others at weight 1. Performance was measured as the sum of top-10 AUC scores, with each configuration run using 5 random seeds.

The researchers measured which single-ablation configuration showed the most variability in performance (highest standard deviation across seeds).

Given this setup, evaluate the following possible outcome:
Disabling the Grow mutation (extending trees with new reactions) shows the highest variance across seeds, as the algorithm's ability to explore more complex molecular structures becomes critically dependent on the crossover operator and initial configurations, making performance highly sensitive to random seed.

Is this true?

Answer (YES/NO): NO